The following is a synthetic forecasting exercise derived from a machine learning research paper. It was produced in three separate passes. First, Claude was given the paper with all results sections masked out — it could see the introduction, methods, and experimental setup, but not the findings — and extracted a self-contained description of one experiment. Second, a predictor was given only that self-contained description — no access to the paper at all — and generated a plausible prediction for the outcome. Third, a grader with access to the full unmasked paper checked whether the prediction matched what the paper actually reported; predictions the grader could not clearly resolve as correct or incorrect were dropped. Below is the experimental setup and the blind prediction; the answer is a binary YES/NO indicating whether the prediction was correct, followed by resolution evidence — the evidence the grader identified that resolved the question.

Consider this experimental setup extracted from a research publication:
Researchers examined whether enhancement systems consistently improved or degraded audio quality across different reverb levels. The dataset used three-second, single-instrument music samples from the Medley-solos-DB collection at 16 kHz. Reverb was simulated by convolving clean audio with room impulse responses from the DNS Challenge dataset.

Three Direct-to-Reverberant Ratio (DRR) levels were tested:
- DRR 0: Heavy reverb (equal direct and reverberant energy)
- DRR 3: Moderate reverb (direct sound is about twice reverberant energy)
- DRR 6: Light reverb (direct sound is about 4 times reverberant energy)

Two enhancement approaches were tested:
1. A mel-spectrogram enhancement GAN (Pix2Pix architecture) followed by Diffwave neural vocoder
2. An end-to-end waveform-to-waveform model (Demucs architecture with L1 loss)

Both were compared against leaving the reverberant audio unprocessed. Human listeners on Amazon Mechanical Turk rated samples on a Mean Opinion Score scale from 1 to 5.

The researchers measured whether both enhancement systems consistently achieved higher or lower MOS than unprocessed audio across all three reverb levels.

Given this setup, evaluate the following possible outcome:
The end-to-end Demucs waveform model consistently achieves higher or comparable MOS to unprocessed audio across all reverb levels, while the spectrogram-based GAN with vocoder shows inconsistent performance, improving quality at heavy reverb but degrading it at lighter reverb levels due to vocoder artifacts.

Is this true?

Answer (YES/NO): NO